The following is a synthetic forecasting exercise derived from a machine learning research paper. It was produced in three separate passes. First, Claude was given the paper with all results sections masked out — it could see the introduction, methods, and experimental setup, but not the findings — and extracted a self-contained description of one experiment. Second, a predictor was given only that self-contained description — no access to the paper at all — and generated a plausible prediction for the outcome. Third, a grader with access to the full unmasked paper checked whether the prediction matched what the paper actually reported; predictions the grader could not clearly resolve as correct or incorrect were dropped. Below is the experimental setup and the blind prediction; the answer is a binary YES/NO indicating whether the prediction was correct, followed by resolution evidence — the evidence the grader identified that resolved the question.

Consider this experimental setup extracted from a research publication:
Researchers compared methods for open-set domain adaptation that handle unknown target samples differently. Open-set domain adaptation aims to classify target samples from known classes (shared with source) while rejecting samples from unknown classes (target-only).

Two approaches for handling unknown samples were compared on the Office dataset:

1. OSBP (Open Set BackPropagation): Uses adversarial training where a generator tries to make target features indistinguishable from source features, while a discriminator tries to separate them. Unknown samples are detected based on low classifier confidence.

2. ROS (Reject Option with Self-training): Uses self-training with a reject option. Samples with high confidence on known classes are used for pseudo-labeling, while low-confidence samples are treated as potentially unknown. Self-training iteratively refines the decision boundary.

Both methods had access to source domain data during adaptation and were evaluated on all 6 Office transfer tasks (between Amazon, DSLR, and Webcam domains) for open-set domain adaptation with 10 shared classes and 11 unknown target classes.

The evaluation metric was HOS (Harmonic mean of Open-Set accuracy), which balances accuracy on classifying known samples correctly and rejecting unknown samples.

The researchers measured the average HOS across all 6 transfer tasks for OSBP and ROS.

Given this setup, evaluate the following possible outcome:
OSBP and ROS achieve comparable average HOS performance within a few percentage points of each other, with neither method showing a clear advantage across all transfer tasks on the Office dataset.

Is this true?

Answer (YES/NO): NO